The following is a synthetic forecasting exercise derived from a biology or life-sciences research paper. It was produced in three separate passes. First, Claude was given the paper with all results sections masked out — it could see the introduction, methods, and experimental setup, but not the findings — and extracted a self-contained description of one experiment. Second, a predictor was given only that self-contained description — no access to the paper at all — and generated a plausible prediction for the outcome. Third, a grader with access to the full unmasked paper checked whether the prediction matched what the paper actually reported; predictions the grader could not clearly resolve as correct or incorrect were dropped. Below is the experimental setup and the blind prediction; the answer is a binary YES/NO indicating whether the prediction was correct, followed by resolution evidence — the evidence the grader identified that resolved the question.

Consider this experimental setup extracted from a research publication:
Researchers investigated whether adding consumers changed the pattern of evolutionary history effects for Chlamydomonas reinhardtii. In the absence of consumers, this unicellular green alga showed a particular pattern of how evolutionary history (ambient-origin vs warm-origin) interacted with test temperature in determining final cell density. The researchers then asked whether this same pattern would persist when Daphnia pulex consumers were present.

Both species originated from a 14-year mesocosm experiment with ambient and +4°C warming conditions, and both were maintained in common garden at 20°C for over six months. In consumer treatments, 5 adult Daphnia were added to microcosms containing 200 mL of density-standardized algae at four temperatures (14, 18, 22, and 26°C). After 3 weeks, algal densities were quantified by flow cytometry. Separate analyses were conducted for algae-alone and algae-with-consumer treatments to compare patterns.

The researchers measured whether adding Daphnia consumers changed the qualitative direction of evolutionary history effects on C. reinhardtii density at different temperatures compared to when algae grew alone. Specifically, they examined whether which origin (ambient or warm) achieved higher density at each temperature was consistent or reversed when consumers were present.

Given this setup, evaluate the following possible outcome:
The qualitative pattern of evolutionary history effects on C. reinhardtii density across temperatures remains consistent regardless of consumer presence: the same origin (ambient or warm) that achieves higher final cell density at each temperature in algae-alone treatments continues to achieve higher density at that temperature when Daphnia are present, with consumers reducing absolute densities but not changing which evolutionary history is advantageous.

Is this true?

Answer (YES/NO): YES